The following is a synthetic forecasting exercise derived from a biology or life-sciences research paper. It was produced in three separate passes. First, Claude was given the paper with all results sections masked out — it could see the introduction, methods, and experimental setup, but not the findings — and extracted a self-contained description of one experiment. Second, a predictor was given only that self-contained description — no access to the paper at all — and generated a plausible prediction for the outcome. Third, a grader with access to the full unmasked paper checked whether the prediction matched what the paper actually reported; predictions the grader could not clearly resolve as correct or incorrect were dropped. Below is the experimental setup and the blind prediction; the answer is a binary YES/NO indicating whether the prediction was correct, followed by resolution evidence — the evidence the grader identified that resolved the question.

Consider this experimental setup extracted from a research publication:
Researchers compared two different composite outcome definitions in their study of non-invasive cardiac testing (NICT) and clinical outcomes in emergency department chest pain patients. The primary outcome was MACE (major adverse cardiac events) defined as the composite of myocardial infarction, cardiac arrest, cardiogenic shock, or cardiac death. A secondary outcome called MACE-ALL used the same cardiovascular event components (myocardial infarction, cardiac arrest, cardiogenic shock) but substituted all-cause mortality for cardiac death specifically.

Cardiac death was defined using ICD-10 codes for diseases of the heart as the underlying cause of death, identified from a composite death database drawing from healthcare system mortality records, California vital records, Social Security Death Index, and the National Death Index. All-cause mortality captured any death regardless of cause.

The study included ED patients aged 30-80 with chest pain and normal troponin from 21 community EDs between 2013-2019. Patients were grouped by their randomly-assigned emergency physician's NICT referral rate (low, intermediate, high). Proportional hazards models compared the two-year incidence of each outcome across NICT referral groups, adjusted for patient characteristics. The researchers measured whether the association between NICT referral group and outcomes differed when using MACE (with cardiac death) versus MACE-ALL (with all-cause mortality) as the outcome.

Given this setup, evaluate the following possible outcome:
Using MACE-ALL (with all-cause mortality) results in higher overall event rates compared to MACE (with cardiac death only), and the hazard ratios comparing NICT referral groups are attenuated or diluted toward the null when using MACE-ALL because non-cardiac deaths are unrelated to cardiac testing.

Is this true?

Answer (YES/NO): YES